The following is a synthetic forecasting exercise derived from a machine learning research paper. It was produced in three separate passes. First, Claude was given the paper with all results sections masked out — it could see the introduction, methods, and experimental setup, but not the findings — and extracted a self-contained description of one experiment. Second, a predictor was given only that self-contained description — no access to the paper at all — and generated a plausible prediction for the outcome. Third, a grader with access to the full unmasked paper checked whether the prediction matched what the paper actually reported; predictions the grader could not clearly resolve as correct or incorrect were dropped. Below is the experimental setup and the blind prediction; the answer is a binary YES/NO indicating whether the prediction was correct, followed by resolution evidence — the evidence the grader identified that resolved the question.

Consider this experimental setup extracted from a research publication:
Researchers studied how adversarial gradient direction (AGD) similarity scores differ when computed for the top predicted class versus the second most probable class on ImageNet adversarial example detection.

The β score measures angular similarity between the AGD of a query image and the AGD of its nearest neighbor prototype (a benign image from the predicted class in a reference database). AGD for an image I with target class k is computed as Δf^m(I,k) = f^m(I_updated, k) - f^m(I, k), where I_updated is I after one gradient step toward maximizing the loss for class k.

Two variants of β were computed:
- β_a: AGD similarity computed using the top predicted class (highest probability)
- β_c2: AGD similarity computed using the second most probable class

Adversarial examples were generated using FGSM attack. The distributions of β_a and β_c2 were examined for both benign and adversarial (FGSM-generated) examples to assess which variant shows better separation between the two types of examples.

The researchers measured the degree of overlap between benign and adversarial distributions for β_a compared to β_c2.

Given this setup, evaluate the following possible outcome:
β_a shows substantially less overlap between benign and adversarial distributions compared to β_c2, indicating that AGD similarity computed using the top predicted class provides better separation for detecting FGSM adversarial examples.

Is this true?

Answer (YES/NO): NO